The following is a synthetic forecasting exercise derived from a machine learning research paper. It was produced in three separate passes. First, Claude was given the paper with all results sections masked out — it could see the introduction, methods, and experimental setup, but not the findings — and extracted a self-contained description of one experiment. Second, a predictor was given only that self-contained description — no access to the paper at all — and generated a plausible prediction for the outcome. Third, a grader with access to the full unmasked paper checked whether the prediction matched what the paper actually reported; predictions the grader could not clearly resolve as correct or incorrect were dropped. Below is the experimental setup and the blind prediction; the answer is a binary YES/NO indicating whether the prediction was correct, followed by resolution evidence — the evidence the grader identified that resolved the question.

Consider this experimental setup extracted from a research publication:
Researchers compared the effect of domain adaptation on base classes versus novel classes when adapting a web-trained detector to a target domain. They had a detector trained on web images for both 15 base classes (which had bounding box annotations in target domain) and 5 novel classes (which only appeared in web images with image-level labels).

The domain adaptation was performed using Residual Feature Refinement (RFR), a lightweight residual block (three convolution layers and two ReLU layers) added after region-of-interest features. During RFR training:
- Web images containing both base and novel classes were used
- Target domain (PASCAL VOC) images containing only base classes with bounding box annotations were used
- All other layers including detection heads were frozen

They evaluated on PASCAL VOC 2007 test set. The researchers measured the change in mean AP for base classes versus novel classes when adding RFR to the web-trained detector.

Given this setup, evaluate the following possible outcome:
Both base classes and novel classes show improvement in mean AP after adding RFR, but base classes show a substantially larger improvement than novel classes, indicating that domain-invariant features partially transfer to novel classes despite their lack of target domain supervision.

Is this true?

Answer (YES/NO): YES